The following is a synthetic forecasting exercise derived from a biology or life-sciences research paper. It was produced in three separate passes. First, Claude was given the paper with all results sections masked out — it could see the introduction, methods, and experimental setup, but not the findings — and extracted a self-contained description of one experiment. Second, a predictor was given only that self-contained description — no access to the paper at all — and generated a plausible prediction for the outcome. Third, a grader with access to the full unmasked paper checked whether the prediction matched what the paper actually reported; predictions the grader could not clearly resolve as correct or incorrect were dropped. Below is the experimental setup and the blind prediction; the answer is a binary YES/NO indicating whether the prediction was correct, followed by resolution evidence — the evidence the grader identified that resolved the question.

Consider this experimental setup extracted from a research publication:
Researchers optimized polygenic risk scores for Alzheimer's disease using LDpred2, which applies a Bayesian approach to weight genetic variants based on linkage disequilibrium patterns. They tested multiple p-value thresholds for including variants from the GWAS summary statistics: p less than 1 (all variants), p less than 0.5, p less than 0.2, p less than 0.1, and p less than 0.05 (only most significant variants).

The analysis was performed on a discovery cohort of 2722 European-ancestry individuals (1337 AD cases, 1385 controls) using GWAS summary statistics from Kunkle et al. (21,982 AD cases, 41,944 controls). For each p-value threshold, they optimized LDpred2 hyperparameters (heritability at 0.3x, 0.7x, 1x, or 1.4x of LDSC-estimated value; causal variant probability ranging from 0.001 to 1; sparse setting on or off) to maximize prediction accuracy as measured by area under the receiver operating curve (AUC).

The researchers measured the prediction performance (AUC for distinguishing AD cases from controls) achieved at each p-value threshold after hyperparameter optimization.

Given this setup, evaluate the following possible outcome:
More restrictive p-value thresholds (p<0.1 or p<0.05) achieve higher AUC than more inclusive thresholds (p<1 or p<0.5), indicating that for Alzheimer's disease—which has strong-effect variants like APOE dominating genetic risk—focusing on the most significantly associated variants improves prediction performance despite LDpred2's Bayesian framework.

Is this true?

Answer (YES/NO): NO